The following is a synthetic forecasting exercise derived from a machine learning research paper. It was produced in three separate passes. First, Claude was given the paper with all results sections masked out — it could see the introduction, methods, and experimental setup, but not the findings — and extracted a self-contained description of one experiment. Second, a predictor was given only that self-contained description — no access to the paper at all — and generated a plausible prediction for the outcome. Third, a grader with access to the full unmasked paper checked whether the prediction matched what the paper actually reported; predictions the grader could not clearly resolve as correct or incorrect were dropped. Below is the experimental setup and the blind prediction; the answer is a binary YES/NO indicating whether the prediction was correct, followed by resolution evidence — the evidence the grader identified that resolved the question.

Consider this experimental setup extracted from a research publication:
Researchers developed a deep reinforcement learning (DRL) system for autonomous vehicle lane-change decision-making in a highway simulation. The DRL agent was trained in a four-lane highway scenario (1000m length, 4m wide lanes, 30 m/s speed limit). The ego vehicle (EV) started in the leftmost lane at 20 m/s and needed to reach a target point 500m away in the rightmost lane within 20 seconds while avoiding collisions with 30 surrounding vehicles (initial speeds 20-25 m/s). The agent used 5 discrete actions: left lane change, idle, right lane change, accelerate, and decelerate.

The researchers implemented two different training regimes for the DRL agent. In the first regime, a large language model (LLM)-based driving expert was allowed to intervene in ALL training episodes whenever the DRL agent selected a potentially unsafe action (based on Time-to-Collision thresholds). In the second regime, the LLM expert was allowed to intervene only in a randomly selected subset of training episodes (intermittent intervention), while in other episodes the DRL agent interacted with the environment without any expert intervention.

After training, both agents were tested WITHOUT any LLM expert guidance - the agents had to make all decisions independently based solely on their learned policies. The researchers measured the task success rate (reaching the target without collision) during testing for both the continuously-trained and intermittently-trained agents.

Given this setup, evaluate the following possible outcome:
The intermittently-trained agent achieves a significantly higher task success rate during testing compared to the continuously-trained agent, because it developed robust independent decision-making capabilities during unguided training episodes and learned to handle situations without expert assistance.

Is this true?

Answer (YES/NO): YES